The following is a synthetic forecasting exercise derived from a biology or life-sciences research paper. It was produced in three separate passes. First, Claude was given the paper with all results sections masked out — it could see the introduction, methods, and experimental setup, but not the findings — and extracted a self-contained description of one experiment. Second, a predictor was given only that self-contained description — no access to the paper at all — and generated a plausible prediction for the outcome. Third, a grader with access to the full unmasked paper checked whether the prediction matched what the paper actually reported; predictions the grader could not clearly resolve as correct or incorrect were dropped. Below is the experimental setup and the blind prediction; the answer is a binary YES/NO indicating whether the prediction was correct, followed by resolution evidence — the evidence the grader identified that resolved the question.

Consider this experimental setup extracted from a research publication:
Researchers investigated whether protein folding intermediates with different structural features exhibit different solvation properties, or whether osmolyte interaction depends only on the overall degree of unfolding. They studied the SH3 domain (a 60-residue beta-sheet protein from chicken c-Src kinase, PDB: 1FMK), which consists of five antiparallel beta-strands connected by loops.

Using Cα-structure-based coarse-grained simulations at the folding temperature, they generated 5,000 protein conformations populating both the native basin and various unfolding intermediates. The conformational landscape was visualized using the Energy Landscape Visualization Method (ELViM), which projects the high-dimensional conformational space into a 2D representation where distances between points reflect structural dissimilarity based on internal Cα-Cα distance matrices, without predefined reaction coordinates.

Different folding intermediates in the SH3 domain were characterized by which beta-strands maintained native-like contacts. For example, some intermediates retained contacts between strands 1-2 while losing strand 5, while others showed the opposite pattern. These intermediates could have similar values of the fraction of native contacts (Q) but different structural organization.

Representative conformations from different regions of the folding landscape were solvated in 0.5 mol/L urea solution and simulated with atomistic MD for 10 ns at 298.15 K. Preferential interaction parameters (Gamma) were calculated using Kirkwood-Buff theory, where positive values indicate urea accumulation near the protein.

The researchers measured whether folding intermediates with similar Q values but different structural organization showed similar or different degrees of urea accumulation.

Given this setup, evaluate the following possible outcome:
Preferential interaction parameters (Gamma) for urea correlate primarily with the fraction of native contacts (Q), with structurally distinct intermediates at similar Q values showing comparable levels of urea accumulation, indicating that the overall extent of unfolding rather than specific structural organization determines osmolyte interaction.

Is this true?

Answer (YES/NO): NO